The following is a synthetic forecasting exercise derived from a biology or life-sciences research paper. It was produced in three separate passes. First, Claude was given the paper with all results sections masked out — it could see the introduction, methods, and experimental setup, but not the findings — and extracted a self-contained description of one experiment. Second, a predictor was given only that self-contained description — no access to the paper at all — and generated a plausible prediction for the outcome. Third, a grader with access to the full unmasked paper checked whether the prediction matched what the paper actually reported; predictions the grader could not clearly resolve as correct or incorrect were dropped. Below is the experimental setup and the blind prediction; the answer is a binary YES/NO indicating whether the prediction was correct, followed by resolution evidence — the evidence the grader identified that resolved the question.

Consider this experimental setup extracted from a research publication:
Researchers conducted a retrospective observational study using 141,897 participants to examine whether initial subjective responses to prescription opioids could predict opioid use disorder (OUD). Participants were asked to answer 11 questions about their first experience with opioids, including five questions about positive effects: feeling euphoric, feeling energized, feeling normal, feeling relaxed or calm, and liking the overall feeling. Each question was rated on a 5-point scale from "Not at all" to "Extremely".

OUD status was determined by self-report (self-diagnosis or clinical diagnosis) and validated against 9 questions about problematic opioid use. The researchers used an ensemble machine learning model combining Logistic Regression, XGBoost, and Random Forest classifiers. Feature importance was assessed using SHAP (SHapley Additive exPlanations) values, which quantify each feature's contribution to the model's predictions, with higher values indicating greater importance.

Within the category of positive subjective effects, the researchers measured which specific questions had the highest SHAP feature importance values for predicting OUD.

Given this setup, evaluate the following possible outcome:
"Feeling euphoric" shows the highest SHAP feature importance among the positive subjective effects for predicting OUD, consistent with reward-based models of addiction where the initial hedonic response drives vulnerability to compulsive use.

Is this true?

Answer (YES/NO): NO